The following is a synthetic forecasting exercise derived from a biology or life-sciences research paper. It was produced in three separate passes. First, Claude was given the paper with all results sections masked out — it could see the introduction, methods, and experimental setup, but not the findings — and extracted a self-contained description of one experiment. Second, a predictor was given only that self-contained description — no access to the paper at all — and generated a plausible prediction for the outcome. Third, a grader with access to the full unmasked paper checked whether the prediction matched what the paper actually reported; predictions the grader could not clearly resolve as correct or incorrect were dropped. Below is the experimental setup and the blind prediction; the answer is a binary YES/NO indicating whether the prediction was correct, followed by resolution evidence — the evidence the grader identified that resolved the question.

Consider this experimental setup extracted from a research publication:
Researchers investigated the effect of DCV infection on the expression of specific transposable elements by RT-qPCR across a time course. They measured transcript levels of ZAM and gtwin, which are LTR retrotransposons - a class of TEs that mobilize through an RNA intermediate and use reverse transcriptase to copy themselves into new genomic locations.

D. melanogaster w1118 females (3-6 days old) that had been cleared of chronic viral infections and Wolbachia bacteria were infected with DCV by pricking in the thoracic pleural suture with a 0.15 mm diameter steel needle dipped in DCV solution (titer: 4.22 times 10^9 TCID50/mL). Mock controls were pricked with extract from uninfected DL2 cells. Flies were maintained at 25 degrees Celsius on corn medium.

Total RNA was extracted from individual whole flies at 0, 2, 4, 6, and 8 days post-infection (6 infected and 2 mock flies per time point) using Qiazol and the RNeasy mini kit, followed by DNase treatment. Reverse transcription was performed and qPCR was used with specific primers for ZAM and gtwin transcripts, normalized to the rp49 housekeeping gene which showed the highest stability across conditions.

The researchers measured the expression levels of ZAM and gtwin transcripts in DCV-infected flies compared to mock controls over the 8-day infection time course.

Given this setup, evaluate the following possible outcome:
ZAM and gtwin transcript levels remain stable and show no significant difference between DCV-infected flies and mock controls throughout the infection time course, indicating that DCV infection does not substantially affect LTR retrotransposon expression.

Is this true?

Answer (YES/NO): NO